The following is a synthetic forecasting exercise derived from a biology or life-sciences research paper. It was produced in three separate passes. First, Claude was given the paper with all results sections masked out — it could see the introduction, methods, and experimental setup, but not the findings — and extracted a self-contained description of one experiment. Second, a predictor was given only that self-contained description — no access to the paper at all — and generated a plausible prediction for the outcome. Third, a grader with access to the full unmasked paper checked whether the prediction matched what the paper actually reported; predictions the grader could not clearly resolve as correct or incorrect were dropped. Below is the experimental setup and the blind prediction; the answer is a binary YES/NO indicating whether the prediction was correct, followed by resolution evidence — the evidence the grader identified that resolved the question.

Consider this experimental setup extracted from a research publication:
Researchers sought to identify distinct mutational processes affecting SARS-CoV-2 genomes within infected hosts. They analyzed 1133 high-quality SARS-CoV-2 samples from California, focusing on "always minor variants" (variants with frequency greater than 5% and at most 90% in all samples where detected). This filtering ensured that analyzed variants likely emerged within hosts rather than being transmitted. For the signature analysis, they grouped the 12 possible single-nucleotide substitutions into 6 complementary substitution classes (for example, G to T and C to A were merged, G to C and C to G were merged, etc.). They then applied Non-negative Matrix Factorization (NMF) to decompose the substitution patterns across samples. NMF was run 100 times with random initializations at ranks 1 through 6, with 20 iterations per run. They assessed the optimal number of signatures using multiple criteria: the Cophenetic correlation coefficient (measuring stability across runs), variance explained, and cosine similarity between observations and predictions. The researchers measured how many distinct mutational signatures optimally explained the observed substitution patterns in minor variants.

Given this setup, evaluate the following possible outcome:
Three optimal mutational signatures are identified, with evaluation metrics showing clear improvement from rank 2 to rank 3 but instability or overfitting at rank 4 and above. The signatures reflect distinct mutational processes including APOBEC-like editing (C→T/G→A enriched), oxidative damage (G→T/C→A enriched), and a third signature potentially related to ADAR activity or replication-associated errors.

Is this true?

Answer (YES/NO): YES